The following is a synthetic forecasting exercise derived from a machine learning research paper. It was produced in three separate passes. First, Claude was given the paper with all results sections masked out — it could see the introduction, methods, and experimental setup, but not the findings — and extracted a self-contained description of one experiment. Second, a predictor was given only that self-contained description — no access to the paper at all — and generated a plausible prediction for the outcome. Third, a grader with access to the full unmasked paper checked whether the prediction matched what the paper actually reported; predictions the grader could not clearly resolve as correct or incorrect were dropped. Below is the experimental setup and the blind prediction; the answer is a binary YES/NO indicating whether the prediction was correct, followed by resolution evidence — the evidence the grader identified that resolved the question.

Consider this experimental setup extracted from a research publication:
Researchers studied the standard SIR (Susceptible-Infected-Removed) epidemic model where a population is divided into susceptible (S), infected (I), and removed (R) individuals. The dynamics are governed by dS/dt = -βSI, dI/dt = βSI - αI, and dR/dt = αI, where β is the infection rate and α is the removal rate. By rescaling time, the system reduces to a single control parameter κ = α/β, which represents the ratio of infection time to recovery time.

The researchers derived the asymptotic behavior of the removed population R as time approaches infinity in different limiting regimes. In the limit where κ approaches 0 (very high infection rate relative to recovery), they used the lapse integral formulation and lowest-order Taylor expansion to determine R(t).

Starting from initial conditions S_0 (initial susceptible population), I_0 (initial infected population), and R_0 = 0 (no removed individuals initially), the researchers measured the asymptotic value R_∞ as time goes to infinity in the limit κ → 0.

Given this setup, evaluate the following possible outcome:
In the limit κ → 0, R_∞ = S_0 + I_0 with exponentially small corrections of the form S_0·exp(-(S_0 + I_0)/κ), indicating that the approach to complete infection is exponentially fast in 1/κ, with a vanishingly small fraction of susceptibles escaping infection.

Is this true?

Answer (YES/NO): NO